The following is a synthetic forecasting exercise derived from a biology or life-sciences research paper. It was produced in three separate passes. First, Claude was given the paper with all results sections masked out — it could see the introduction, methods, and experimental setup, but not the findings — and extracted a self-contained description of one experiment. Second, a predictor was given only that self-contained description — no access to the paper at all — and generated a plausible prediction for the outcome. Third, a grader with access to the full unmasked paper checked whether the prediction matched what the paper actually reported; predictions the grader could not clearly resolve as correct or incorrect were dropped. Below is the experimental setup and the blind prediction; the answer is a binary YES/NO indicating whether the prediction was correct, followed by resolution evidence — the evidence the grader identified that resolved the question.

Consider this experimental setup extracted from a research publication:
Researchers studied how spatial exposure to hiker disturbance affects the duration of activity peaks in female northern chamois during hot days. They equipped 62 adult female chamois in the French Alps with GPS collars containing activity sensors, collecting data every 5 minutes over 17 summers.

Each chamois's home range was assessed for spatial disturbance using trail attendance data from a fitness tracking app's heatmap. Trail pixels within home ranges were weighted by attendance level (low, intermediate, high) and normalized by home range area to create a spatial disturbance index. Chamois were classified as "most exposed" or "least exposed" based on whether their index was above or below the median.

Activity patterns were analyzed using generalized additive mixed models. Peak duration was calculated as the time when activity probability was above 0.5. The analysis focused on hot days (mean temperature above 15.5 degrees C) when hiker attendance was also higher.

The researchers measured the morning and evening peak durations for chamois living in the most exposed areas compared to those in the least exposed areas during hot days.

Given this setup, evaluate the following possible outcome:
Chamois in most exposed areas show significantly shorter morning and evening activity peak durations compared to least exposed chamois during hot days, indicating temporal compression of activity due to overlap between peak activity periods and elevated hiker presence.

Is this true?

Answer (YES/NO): NO